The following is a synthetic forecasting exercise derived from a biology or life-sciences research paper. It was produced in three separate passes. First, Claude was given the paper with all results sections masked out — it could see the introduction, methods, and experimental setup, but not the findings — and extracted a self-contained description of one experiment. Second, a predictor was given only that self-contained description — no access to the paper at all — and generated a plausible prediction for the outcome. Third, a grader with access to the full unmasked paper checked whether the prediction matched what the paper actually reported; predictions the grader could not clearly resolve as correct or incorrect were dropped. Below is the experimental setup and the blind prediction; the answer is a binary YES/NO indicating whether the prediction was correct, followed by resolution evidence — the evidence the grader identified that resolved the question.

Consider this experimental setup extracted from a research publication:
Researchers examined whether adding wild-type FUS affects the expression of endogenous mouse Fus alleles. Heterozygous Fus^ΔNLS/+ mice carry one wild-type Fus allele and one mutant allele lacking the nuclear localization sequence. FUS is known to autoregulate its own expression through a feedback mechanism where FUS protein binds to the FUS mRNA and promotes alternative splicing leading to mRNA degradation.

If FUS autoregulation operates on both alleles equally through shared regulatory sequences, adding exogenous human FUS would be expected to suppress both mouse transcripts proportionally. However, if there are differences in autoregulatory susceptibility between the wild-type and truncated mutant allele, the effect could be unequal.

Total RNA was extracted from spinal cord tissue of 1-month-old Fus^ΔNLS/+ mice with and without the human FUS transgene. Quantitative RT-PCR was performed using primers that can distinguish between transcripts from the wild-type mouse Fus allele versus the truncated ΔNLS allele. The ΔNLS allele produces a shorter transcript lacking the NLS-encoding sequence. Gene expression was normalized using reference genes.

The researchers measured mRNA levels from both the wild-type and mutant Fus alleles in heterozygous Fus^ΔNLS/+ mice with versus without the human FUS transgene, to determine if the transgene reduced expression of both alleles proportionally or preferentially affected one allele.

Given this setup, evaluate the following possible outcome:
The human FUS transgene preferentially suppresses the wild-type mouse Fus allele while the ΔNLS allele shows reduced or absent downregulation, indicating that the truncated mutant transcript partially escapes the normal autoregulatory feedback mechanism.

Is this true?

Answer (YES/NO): NO